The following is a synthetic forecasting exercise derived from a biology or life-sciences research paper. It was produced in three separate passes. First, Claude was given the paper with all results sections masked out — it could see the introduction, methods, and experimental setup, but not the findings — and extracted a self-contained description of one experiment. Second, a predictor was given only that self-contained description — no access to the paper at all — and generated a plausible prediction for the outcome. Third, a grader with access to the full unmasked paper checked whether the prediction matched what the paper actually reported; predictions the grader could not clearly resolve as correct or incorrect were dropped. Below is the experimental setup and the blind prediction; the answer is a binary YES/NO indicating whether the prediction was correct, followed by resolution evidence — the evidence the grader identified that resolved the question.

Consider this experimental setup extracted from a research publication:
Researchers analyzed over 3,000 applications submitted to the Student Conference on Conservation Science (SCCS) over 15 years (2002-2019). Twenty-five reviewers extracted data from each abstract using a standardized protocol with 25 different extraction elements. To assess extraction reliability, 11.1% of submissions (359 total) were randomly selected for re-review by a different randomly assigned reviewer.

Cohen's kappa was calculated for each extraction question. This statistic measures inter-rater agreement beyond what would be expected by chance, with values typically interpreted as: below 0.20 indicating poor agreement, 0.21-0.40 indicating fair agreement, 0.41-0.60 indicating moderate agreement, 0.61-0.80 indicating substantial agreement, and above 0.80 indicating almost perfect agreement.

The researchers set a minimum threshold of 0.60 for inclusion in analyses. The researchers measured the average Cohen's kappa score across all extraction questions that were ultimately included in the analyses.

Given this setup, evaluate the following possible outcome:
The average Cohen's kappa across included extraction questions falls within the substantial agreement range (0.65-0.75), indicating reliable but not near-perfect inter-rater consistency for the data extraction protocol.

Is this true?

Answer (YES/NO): NO